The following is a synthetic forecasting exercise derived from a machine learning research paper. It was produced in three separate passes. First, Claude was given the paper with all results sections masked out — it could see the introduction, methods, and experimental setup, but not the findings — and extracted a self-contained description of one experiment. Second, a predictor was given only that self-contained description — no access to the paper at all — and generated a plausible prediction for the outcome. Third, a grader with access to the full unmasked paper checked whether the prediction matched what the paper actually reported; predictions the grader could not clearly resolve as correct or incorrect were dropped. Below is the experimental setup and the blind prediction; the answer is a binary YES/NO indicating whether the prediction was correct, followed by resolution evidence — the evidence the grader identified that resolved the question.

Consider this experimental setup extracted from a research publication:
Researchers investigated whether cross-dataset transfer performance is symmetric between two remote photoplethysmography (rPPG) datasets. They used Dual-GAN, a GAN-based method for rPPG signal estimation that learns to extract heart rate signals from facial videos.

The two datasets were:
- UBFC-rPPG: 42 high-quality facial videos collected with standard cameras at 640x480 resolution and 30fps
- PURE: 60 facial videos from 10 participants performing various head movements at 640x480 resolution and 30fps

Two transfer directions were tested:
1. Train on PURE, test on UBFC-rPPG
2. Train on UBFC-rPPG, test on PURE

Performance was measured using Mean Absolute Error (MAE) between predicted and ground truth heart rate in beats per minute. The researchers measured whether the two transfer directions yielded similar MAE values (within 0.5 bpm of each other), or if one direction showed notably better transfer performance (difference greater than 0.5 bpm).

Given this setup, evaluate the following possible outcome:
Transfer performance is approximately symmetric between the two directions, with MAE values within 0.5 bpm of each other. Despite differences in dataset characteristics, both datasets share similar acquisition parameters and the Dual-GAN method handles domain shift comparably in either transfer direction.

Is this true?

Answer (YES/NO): YES